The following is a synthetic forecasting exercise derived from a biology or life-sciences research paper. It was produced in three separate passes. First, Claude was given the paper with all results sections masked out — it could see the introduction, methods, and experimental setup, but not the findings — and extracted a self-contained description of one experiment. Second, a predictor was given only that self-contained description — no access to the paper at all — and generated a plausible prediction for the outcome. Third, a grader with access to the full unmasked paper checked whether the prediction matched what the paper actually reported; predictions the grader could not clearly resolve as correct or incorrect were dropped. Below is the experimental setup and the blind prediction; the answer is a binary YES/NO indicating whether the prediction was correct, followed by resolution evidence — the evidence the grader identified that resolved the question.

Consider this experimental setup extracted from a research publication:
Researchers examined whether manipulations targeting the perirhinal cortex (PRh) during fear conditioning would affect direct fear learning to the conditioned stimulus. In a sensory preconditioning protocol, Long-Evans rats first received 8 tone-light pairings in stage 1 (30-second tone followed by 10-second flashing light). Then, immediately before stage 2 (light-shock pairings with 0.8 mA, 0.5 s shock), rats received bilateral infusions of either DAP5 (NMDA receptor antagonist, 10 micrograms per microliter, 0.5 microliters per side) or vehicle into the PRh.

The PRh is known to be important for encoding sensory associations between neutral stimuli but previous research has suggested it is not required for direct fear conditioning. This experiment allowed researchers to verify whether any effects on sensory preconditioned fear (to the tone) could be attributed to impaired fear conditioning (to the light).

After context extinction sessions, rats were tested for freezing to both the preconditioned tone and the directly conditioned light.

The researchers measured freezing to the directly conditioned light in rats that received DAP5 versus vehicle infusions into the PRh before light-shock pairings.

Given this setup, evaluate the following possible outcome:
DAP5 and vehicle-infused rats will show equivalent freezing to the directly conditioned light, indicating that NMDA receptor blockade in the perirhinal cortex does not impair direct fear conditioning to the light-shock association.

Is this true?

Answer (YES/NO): YES